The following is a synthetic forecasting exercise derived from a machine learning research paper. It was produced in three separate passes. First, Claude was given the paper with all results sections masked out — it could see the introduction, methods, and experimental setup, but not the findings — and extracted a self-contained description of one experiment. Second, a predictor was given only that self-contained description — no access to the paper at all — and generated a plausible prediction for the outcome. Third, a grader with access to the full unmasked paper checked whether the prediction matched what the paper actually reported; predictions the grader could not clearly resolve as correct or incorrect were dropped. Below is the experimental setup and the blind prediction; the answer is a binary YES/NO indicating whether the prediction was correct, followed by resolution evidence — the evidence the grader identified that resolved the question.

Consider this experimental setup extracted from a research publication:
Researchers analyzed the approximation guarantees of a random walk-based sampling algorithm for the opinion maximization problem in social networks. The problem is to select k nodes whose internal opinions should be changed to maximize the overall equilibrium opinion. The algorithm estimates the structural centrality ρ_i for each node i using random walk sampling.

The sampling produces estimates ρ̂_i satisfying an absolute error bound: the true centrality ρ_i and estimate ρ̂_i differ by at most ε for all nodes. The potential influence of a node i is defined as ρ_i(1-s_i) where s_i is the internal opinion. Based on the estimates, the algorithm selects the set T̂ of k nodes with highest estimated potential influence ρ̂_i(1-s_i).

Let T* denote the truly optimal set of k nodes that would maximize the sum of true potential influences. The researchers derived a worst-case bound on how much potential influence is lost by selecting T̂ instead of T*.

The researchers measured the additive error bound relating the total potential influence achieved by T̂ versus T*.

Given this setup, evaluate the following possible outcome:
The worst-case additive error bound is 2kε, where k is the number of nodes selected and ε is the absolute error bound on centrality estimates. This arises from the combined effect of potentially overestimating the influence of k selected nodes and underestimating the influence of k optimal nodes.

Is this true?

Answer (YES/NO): YES